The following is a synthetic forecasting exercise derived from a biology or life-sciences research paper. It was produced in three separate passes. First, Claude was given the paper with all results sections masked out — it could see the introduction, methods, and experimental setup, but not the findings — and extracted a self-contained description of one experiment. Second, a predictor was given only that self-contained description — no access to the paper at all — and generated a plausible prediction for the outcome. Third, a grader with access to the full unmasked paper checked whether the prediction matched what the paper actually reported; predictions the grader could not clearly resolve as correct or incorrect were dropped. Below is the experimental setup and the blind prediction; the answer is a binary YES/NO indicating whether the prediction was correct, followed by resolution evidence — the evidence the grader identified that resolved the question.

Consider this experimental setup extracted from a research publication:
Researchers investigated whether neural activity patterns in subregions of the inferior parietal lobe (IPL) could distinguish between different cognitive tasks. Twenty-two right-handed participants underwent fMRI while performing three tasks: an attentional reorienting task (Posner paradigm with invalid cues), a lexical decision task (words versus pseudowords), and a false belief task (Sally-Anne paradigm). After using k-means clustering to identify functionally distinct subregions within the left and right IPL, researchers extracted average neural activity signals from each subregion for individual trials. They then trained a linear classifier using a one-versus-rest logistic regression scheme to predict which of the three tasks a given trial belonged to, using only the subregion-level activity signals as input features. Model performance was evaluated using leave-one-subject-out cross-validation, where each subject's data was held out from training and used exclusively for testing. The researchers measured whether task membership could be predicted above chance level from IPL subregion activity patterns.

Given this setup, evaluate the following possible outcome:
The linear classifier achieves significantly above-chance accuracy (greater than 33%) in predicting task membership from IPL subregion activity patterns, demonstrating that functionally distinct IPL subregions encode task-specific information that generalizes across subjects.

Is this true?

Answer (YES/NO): YES